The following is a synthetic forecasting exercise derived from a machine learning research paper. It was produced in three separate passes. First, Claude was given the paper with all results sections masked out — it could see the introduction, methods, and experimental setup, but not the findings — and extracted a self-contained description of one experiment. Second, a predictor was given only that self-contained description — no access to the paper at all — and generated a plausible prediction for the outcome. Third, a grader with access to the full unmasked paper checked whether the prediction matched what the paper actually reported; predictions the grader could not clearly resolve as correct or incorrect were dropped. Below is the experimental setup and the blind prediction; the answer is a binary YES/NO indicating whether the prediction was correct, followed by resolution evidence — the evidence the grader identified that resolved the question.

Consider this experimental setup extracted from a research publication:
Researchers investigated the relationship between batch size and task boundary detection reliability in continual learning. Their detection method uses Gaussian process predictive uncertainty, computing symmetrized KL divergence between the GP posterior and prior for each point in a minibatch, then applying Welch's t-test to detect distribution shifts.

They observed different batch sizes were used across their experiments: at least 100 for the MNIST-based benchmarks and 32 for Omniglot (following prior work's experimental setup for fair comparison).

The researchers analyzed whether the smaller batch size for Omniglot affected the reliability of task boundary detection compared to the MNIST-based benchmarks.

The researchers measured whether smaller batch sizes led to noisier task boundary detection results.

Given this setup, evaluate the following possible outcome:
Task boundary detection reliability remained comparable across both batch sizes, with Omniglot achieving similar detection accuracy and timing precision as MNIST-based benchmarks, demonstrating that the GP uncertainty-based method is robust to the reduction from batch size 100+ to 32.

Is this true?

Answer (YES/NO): NO